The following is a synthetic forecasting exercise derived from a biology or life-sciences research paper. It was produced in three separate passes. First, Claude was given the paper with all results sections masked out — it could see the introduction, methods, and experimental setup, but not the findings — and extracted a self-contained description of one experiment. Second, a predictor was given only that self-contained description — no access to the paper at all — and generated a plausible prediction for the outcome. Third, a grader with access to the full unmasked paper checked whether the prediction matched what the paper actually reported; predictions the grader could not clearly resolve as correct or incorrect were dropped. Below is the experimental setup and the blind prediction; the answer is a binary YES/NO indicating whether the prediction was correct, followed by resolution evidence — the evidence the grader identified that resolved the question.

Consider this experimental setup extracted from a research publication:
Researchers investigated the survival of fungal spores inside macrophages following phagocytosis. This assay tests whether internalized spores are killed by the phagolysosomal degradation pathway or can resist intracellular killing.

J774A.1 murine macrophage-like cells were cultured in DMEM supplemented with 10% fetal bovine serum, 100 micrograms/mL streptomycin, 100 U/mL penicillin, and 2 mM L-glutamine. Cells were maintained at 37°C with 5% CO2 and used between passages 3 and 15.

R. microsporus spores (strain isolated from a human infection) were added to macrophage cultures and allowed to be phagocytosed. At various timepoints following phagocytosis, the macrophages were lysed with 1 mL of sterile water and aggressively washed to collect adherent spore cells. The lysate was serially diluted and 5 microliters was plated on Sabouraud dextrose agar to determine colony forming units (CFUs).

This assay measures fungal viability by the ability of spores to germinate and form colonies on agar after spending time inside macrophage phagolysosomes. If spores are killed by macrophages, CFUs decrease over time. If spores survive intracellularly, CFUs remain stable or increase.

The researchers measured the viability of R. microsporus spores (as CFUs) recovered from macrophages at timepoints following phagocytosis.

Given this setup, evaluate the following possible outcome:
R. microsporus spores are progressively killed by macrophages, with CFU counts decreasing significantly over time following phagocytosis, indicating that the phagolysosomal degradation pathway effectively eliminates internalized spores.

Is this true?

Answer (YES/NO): NO